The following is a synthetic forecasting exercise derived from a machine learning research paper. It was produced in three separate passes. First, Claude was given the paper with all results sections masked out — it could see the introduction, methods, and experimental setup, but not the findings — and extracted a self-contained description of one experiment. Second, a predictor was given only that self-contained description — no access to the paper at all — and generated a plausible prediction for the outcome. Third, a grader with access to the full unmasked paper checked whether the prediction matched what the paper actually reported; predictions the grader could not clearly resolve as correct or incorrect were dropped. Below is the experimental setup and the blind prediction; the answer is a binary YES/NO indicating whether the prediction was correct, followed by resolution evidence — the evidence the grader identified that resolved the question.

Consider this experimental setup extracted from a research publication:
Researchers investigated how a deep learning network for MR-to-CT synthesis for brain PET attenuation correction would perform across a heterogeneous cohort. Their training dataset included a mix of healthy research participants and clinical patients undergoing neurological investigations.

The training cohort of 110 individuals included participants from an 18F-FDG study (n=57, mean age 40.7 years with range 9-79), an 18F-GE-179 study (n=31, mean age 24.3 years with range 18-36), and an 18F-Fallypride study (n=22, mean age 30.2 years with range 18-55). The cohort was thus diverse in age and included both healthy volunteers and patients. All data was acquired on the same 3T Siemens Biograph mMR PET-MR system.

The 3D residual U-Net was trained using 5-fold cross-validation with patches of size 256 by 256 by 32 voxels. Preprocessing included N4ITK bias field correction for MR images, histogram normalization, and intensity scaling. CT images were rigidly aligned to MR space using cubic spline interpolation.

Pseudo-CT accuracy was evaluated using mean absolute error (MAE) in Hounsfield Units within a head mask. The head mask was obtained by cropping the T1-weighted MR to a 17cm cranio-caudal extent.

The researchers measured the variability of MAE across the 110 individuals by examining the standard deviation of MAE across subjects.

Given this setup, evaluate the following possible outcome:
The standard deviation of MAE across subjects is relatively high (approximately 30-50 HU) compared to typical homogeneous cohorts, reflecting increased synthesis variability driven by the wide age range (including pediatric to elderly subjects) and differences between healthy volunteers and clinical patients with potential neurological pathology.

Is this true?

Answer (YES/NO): NO